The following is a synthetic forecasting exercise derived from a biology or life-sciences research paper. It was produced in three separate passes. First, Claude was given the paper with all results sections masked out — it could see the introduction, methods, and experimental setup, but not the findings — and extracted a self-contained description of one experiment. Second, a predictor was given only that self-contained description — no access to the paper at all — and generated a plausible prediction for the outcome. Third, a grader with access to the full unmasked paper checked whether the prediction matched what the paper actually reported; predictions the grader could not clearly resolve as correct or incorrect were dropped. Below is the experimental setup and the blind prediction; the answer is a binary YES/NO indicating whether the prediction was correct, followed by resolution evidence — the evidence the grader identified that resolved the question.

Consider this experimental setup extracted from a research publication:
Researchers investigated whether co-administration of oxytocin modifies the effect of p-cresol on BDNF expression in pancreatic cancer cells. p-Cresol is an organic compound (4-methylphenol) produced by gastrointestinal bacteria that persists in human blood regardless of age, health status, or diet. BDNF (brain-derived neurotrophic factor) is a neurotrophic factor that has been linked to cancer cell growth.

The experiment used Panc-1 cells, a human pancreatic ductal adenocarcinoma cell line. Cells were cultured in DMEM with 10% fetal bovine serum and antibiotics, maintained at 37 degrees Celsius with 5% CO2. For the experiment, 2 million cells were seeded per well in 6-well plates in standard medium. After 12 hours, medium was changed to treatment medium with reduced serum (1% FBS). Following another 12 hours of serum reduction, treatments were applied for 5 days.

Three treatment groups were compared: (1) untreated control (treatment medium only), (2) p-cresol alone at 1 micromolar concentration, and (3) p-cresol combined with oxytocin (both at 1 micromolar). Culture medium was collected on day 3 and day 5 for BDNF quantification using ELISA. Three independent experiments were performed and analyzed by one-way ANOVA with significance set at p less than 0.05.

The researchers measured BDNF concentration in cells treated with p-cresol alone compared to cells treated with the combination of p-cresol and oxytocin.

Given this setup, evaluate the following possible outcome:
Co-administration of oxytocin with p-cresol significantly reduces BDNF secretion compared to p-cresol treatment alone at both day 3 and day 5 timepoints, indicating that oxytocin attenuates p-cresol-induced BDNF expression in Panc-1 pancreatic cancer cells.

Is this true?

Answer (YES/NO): YES